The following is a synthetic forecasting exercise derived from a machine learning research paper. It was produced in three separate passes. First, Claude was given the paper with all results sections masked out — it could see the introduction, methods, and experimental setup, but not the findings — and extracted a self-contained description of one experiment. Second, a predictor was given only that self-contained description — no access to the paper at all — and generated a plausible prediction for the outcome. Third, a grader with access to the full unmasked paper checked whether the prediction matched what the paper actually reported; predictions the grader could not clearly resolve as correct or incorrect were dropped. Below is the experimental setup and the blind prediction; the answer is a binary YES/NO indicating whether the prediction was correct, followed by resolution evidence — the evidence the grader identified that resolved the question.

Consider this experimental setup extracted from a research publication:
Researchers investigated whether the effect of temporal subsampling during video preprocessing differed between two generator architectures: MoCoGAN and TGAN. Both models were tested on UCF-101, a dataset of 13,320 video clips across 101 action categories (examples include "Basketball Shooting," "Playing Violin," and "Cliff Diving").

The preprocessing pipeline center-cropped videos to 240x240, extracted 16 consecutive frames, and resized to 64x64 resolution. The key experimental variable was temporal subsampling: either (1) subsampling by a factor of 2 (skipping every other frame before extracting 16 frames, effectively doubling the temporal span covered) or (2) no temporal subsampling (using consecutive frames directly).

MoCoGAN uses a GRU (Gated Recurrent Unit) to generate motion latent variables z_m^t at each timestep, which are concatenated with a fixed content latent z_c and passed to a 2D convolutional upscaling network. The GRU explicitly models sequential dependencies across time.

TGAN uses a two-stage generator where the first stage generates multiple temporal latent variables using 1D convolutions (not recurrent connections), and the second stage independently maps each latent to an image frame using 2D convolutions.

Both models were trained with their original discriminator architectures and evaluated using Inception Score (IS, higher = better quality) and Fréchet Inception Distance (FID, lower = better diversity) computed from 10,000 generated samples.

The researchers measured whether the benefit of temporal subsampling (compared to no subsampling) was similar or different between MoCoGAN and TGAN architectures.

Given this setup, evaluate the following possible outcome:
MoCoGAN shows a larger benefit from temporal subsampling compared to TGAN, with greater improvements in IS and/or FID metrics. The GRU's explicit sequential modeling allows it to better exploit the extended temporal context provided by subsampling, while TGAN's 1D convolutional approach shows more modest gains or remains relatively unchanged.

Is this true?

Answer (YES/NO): NO